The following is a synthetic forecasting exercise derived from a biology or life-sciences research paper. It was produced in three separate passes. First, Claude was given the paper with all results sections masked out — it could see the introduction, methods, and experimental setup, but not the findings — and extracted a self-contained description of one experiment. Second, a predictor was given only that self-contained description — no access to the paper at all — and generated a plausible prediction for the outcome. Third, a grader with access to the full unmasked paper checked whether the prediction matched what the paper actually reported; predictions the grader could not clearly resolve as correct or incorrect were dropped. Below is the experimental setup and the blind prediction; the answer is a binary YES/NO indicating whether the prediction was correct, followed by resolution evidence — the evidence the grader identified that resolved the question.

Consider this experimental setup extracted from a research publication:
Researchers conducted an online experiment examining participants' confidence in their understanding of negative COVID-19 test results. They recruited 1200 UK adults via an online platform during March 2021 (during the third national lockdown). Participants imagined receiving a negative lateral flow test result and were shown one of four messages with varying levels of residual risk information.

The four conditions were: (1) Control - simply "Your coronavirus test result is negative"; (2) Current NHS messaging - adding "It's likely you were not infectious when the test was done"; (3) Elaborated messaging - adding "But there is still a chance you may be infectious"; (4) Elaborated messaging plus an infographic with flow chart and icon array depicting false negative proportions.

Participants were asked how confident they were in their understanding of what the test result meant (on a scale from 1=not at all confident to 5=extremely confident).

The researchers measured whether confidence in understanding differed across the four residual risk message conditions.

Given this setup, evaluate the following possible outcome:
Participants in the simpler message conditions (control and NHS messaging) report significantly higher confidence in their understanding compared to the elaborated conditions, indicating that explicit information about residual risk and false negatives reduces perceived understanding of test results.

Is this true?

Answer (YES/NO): NO